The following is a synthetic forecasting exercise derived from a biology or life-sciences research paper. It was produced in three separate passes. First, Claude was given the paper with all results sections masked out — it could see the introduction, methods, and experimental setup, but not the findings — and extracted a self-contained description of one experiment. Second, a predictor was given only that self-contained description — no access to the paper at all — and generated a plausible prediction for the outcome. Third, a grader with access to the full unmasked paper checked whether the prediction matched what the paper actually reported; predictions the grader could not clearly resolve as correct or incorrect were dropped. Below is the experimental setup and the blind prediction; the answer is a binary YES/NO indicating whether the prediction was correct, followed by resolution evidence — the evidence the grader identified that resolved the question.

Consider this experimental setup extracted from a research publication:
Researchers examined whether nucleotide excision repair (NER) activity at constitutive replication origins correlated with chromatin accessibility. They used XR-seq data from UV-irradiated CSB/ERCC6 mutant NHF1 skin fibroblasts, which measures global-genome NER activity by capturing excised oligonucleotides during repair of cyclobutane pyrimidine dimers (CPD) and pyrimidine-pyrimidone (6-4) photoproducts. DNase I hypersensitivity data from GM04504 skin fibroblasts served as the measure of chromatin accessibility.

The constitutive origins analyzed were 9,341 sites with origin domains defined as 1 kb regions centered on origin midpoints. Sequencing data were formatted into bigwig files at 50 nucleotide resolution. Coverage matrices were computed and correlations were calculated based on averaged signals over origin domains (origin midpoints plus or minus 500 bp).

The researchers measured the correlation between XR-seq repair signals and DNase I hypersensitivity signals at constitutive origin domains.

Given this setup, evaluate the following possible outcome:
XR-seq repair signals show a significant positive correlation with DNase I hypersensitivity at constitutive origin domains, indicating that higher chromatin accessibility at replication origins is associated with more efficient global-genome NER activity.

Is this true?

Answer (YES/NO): NO